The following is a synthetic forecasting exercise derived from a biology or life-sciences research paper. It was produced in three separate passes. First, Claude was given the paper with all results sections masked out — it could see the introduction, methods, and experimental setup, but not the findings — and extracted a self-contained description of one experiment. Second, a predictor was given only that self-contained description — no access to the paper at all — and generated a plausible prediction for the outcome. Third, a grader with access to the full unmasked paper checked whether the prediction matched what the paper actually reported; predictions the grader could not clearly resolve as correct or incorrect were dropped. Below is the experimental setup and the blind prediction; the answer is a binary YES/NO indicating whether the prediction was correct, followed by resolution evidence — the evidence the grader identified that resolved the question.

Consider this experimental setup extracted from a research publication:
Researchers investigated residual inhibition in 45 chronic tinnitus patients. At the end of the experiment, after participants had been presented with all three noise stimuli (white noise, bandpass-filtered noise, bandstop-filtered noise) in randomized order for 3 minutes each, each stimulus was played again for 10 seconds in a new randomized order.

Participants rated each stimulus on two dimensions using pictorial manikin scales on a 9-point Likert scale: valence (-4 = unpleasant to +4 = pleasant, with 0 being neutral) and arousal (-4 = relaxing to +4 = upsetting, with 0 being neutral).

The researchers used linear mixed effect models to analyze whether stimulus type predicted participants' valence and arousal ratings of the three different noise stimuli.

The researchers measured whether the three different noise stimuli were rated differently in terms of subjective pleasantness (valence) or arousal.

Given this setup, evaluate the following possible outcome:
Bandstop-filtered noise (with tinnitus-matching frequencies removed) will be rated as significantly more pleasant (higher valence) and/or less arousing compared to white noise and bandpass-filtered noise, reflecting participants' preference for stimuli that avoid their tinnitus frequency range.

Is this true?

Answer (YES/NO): NO